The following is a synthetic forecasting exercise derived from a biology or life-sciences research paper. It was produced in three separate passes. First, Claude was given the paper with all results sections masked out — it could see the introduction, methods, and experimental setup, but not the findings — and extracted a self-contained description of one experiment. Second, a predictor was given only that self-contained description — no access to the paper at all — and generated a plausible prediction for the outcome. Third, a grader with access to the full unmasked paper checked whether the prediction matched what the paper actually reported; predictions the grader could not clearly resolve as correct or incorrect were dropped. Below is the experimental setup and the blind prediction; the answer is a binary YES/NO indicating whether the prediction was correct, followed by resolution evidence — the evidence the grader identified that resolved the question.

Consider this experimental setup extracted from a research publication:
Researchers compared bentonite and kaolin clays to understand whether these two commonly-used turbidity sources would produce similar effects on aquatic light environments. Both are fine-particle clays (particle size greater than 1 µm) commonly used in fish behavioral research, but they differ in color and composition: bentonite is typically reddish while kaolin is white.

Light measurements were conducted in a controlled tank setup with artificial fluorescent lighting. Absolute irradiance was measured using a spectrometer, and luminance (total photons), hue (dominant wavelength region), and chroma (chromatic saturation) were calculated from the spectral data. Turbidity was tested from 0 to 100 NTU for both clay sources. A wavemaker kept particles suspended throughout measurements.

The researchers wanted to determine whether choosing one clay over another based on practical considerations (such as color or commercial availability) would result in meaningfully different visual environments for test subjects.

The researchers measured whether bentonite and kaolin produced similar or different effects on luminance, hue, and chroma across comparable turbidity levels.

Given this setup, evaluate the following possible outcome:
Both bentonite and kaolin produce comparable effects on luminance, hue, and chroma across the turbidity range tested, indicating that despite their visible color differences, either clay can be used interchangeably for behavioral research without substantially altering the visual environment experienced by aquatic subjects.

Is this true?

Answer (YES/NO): NO